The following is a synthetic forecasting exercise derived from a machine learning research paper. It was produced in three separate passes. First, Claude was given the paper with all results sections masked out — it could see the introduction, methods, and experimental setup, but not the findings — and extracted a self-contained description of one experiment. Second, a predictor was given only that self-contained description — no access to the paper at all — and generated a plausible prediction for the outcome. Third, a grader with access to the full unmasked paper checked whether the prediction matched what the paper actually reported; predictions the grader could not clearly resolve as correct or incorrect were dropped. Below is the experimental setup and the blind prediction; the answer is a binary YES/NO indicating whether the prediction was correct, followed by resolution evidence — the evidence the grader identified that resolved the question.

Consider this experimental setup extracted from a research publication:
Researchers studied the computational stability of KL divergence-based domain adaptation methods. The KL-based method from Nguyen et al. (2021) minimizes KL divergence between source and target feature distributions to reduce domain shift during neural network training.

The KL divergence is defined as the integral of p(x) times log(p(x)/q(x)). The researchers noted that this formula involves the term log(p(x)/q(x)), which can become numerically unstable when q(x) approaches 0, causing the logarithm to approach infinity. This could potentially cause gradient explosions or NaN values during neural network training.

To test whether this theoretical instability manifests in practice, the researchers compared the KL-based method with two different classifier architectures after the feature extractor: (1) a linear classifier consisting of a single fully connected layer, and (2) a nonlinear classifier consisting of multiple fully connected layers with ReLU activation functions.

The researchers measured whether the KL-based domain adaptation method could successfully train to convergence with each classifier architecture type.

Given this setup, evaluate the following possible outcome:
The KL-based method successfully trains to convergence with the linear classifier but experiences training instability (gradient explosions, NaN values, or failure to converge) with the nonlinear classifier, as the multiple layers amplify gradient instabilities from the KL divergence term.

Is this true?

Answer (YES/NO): YES